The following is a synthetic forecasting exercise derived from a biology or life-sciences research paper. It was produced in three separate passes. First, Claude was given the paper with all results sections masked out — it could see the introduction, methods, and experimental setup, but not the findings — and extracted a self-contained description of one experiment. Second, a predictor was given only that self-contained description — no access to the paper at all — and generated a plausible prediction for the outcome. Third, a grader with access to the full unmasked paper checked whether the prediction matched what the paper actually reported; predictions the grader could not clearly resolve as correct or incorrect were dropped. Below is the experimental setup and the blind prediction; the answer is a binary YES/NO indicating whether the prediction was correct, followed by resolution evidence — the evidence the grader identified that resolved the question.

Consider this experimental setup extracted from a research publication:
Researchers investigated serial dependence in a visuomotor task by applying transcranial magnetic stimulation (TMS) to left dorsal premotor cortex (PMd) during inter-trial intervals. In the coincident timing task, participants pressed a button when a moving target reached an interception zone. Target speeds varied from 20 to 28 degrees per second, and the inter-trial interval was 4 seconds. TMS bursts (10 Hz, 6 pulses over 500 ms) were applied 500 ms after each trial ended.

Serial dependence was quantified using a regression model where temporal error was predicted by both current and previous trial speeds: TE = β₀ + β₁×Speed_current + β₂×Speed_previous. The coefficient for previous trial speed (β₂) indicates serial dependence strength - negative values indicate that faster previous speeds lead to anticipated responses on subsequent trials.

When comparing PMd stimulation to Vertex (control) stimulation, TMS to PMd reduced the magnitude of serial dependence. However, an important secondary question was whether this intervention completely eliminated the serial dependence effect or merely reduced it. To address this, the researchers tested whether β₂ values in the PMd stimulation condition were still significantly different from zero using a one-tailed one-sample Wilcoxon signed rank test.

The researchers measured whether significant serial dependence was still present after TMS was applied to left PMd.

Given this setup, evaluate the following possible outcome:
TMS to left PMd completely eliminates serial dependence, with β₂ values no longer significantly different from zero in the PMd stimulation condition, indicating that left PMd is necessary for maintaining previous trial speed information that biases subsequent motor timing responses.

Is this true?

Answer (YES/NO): NO